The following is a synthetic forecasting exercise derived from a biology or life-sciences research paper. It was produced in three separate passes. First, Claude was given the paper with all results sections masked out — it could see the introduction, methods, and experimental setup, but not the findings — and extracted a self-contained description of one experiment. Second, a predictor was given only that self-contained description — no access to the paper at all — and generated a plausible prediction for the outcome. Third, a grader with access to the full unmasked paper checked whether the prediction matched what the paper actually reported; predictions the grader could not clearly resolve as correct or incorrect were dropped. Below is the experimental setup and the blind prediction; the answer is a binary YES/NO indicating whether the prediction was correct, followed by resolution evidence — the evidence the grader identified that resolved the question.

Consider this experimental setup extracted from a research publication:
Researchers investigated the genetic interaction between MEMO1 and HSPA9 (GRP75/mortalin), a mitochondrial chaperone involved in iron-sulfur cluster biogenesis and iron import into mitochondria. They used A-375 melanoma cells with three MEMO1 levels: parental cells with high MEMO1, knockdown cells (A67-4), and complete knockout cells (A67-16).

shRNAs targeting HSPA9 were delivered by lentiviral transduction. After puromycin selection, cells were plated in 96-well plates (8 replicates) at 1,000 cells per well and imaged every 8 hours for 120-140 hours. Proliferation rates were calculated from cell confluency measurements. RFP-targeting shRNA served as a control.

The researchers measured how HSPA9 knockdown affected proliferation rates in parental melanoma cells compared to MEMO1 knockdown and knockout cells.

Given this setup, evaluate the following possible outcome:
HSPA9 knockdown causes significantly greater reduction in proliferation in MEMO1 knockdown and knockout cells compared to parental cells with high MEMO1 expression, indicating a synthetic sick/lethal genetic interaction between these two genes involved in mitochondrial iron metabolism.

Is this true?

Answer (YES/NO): NO